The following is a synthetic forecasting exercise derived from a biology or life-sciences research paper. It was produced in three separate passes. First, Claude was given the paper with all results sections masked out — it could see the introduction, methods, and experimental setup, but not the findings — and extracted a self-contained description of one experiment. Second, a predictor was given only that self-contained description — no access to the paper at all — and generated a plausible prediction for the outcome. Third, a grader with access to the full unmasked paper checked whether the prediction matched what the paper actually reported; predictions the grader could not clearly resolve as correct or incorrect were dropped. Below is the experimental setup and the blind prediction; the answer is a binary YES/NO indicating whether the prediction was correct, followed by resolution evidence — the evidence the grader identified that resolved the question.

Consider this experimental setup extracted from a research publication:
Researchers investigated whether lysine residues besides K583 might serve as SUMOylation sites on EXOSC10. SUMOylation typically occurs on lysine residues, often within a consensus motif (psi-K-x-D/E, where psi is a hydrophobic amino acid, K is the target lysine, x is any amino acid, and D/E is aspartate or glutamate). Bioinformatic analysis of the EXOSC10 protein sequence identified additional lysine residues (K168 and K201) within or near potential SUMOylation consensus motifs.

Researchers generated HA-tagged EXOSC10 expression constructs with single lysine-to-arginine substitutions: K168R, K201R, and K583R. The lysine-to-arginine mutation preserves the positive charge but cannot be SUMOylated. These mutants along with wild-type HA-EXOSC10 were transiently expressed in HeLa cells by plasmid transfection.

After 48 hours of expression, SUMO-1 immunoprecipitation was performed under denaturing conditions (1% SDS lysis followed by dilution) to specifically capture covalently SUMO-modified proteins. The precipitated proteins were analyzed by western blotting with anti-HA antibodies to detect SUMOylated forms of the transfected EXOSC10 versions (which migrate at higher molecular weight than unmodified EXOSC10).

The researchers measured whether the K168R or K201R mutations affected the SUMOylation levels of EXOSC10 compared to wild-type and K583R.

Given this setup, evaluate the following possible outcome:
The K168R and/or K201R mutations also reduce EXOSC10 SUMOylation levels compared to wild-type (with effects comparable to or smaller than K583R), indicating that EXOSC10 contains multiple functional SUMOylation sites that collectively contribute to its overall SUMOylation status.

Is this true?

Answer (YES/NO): NO